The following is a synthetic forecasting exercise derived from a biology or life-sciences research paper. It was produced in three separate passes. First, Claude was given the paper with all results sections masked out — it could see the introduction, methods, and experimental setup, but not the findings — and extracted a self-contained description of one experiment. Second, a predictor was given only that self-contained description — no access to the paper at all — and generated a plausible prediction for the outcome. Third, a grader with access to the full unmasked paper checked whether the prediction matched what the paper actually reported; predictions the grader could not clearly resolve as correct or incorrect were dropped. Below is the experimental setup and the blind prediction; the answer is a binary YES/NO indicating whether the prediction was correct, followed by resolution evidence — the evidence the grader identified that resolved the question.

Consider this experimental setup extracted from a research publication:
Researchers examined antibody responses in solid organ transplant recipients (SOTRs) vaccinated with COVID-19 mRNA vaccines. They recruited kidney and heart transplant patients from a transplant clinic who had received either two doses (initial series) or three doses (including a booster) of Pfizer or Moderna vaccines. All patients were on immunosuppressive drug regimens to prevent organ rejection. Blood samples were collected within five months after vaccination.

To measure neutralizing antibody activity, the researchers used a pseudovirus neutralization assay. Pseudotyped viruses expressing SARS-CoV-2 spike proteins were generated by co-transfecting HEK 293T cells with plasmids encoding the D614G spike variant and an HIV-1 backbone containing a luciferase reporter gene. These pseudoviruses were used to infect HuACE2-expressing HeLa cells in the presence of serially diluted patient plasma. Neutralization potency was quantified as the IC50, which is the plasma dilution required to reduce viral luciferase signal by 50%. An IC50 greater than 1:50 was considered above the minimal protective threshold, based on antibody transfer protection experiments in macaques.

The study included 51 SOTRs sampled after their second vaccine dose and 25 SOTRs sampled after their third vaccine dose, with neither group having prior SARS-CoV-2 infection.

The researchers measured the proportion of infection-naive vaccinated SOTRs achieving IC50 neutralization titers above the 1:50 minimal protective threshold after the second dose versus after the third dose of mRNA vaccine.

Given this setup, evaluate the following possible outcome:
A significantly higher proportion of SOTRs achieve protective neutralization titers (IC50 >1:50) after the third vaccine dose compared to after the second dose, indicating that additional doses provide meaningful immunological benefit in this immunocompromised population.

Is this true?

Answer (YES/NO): YES